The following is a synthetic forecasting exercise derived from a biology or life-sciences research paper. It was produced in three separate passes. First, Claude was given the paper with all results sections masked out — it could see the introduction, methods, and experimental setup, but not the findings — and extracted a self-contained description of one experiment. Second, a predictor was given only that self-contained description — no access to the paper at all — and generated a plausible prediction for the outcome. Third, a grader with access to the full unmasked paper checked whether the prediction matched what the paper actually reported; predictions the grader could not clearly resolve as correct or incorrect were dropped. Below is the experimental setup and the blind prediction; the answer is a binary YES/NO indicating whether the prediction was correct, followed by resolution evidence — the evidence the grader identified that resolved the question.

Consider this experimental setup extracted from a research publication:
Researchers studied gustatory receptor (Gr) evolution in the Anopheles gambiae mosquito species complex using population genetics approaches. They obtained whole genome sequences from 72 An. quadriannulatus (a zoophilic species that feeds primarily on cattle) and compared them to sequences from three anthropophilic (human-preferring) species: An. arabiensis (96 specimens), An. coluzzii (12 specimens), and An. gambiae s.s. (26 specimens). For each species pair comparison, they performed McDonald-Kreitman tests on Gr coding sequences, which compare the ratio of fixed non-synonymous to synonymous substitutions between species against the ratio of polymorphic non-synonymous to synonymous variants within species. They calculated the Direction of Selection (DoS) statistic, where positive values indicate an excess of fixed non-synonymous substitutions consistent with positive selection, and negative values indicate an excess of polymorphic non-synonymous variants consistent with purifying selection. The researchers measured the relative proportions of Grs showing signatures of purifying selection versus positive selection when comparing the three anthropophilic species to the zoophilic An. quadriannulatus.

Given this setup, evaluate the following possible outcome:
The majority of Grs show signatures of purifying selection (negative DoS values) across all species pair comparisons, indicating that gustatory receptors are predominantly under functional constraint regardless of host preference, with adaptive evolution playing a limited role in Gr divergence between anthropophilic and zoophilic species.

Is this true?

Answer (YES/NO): YES